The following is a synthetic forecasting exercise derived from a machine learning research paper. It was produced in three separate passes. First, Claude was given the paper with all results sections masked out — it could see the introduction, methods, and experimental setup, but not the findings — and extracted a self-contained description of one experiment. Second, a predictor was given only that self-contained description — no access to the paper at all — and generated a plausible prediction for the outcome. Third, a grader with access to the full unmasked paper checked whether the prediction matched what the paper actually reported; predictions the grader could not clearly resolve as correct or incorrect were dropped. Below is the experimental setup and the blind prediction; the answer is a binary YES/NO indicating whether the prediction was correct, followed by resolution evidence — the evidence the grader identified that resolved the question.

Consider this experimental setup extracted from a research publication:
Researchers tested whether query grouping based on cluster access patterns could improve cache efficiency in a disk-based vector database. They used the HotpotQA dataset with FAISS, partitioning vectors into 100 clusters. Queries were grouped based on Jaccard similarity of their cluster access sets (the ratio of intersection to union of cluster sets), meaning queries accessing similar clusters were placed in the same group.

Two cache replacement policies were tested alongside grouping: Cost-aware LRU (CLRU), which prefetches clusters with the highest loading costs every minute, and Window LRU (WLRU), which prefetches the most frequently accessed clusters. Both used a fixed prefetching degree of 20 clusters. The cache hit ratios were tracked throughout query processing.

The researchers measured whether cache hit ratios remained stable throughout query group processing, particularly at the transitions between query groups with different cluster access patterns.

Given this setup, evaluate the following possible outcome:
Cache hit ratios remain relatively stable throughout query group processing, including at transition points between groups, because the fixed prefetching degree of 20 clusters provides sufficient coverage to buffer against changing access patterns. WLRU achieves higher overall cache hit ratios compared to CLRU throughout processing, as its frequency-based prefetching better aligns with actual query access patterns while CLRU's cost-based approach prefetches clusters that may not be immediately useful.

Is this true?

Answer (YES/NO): NO